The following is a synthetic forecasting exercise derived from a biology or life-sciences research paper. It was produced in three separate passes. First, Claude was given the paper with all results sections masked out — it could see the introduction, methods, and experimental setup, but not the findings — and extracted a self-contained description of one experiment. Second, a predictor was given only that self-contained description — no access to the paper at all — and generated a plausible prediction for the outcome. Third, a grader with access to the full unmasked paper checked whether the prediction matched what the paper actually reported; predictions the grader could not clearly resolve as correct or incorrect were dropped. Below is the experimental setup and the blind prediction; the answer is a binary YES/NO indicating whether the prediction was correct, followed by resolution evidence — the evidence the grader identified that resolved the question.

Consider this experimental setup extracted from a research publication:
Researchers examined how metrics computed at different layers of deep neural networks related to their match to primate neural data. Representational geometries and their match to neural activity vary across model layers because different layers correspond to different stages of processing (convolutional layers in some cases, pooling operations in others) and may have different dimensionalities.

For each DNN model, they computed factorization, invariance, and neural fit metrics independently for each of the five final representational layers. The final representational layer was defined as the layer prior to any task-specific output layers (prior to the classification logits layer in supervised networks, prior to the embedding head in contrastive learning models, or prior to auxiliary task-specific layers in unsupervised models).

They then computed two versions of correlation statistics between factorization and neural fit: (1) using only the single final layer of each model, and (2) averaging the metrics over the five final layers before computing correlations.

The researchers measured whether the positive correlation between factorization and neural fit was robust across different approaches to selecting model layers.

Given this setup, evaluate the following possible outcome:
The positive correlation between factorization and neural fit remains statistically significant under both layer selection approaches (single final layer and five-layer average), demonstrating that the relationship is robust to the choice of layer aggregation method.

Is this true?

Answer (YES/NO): YES